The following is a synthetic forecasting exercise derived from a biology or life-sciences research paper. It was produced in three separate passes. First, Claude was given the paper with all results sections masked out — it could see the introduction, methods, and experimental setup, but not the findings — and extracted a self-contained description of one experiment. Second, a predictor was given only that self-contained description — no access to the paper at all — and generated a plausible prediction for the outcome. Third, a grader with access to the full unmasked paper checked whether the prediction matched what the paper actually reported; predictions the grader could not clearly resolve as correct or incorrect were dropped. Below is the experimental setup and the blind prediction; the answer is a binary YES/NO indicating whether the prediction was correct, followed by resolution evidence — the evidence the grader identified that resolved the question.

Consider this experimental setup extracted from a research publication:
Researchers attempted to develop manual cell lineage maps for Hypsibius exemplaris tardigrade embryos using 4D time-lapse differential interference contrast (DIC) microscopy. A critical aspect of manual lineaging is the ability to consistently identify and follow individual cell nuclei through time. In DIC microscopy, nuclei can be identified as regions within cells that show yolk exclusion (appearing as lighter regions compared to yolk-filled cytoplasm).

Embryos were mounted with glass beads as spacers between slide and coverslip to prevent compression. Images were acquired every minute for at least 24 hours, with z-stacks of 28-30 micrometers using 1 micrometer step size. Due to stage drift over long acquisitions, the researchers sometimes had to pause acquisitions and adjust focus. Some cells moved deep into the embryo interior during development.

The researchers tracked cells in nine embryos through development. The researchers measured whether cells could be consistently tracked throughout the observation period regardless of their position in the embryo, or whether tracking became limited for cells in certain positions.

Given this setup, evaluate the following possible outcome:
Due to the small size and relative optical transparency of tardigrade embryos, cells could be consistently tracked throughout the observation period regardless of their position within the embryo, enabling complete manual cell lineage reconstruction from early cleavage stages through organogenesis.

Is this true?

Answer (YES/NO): NO